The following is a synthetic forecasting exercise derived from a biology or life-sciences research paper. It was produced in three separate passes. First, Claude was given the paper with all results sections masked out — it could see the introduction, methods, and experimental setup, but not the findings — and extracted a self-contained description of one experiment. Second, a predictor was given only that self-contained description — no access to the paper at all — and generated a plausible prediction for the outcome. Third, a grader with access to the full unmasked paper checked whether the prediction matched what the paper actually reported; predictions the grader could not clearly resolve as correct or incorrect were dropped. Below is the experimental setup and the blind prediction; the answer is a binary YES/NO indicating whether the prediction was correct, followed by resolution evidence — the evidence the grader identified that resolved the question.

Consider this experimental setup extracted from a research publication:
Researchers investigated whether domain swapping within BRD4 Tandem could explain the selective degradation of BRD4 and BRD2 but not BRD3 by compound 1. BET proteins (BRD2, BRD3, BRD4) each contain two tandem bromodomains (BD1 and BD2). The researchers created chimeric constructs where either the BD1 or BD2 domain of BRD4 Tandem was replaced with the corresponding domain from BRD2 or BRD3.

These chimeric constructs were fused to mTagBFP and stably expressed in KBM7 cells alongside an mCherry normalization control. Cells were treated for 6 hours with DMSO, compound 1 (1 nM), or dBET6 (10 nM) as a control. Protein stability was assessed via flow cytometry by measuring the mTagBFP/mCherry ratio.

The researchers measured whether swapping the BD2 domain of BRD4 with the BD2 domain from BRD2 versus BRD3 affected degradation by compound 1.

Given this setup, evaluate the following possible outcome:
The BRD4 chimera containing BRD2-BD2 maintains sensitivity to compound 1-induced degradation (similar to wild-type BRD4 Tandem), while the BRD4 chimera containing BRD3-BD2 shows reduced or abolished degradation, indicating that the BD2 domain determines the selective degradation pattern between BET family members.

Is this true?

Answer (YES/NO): YES